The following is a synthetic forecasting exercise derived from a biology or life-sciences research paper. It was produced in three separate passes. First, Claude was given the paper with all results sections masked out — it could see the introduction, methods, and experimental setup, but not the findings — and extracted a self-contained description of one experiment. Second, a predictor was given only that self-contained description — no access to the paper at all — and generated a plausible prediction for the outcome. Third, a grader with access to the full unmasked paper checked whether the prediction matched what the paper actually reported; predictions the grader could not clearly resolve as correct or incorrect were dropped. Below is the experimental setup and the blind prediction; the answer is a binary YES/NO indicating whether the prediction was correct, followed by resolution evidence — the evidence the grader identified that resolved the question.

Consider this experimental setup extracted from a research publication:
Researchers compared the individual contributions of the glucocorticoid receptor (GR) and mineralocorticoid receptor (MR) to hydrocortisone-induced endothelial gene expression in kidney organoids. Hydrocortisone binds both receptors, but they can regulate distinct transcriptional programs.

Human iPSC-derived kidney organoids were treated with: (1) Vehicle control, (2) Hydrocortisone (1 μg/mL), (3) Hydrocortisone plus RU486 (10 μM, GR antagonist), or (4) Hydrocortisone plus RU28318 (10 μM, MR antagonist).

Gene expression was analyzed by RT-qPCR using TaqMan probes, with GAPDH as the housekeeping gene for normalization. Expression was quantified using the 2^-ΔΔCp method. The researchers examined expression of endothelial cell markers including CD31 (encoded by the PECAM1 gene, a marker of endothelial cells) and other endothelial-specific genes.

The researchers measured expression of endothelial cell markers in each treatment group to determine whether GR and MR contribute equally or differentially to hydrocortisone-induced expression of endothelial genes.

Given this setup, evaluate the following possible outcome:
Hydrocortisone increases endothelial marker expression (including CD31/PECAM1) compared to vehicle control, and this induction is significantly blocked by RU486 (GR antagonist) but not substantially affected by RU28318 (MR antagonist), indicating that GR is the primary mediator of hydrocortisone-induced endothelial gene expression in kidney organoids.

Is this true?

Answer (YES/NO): NO